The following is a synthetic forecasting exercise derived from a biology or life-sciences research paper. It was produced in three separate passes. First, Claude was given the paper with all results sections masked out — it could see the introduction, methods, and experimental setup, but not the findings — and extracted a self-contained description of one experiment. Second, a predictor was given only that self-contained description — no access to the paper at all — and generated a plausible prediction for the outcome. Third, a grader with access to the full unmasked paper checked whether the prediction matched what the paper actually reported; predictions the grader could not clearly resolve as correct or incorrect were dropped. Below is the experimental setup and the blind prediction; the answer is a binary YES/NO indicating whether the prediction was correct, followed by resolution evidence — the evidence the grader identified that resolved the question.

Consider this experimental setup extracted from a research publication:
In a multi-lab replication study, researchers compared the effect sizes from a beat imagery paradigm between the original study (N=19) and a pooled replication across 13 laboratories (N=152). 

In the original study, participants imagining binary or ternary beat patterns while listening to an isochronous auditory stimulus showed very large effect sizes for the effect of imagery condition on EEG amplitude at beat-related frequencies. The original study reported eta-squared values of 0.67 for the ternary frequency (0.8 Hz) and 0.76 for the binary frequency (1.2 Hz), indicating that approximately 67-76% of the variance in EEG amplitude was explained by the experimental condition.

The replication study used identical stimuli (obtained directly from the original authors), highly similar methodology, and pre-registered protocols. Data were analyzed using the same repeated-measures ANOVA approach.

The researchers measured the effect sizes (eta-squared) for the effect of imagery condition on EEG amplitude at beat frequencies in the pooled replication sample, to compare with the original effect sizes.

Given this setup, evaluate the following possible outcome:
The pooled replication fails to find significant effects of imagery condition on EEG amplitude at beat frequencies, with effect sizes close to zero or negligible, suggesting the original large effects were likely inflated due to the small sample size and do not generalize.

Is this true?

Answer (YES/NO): NO